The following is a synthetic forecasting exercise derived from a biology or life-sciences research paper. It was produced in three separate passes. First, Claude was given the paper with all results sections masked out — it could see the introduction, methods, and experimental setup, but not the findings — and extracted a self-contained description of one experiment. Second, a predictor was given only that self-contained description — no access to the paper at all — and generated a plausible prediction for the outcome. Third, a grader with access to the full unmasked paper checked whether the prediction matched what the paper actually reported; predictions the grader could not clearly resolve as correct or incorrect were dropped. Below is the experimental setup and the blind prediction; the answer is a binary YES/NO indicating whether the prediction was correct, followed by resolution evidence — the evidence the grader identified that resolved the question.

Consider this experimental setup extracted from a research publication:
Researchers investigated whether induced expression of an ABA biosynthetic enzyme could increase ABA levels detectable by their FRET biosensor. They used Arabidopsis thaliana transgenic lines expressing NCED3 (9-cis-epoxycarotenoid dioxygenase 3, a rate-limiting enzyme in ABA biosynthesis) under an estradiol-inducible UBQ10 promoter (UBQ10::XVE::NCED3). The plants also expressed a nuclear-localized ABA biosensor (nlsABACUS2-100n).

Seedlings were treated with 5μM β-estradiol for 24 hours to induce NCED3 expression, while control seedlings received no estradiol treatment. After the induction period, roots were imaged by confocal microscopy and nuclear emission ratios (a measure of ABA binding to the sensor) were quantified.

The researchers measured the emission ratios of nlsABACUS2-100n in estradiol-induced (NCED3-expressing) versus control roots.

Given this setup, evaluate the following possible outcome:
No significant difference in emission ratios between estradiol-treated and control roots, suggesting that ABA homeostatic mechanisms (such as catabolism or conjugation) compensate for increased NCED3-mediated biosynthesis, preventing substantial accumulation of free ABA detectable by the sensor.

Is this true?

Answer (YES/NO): NO